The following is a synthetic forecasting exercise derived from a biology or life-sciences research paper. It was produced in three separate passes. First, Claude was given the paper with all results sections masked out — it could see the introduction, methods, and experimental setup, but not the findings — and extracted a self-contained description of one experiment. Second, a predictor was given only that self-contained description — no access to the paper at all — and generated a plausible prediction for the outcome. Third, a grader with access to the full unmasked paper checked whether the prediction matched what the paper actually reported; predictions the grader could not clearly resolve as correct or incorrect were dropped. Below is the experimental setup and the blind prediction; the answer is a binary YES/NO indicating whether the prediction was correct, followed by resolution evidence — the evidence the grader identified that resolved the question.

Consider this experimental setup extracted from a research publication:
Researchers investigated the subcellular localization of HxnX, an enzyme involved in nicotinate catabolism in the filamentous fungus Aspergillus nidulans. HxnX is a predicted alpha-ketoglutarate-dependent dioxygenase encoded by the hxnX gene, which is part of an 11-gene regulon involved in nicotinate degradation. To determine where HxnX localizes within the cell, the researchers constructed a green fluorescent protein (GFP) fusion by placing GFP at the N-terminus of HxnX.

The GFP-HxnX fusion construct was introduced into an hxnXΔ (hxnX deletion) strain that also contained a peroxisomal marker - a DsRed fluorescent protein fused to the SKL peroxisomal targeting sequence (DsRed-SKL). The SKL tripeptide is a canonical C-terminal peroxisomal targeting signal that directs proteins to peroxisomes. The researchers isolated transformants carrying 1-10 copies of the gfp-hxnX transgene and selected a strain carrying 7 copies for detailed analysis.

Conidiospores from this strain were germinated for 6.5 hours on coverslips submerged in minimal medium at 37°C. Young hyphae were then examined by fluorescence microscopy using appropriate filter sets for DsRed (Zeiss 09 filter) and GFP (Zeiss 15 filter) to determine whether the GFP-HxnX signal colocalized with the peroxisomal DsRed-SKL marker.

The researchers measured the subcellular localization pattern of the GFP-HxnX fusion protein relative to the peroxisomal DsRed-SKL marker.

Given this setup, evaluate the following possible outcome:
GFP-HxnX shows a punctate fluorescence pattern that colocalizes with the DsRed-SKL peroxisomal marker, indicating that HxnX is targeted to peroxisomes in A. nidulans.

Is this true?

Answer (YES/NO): YES